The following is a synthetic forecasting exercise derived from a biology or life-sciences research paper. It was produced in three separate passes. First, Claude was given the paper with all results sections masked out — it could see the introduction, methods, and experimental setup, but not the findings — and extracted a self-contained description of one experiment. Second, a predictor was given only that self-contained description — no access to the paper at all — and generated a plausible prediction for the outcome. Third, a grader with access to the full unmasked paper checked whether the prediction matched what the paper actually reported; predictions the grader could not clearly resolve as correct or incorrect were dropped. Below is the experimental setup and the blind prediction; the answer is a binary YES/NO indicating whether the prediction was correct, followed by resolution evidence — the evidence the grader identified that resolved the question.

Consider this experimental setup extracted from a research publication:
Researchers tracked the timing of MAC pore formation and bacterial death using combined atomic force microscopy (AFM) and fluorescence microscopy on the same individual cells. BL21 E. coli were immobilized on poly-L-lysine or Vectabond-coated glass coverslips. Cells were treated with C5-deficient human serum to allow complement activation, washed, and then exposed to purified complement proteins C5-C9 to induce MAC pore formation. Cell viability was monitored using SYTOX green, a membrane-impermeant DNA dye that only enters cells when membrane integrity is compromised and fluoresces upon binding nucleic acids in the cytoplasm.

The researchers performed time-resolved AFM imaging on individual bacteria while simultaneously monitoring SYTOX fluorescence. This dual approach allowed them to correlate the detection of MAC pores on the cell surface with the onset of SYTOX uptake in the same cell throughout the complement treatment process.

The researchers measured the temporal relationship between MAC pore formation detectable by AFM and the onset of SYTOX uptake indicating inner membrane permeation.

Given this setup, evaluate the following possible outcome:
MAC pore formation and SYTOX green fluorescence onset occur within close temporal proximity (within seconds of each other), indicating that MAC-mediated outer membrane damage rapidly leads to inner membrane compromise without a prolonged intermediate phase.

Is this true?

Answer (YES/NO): NO